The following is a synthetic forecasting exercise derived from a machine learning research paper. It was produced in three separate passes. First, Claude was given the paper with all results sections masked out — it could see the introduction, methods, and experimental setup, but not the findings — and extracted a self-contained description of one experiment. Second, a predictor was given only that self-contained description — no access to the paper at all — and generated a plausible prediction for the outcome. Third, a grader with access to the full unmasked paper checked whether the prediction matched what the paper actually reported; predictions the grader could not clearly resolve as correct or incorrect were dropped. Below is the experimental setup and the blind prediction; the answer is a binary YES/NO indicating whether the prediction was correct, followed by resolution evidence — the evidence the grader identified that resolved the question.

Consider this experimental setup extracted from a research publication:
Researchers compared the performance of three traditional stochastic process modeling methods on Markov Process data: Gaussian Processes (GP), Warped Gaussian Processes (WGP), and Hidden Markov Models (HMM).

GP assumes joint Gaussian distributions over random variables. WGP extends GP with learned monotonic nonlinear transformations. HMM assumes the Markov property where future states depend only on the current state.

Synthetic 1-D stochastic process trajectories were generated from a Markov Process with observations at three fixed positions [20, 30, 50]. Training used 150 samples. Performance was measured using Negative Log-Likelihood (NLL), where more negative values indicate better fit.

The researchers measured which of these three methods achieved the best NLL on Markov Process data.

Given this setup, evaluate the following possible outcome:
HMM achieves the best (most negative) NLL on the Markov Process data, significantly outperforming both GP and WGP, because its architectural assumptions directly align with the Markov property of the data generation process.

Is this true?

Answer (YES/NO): YES